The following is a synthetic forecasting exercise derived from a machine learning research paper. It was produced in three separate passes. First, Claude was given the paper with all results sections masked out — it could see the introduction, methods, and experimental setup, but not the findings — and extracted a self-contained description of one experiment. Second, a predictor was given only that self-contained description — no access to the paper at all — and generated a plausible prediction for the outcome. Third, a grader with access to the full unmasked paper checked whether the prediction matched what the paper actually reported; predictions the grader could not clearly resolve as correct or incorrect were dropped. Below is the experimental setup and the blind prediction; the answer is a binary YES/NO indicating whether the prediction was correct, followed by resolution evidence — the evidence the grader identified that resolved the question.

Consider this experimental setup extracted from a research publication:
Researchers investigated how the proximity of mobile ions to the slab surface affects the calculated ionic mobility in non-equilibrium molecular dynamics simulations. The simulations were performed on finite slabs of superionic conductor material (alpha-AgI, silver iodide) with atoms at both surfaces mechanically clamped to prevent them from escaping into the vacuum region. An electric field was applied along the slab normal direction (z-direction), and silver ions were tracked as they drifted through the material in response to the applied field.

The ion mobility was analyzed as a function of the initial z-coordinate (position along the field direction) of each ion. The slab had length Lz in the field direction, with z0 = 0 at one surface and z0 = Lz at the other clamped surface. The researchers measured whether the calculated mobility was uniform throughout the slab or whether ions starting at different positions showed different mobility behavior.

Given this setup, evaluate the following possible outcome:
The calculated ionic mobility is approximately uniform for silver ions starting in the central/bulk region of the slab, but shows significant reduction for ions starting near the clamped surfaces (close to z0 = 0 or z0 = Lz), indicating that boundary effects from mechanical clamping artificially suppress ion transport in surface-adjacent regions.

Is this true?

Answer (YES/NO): NO